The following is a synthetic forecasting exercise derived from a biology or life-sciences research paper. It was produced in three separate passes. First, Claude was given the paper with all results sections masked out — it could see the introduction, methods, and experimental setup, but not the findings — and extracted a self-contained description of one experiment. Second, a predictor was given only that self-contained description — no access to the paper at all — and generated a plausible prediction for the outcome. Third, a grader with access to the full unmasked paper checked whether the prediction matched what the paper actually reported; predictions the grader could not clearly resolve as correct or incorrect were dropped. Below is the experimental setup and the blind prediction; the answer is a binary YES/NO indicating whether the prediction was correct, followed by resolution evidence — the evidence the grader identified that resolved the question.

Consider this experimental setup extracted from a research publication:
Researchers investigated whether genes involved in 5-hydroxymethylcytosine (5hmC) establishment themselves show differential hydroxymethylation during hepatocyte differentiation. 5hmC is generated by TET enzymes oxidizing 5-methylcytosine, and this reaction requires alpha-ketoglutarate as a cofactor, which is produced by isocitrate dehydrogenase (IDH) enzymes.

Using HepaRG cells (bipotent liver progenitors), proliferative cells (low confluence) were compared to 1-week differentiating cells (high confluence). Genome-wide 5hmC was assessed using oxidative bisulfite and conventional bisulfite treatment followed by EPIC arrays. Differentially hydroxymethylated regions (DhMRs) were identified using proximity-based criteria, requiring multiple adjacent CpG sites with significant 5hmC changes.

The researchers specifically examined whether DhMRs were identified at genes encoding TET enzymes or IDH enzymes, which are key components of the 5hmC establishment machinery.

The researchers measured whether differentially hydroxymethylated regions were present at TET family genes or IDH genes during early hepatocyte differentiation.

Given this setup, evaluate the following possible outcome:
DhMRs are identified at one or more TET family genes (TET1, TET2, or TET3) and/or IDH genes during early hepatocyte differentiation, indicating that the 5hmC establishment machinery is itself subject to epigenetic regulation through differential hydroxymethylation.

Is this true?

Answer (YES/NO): YES